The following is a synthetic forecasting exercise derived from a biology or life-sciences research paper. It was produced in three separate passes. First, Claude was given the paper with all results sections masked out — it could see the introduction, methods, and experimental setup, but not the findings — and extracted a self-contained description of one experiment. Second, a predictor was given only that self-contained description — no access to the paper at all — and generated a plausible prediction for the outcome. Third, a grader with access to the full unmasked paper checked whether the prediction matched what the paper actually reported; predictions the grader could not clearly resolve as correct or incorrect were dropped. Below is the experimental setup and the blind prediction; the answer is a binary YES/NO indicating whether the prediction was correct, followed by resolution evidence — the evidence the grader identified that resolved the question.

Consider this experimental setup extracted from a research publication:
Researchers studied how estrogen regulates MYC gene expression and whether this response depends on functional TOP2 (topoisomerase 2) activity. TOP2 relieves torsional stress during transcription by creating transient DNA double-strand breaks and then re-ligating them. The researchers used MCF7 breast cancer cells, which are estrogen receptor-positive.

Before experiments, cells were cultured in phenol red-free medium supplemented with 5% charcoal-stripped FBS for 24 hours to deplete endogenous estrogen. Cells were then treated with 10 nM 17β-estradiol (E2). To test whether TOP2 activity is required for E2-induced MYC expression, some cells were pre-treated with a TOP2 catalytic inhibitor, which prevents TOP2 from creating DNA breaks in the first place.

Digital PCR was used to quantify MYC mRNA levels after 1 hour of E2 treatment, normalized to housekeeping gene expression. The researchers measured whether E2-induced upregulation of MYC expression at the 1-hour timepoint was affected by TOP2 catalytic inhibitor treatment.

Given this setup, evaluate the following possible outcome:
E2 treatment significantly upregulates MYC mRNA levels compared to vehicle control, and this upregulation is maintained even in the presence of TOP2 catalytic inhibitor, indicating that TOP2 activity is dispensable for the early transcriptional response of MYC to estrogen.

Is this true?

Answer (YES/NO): NO